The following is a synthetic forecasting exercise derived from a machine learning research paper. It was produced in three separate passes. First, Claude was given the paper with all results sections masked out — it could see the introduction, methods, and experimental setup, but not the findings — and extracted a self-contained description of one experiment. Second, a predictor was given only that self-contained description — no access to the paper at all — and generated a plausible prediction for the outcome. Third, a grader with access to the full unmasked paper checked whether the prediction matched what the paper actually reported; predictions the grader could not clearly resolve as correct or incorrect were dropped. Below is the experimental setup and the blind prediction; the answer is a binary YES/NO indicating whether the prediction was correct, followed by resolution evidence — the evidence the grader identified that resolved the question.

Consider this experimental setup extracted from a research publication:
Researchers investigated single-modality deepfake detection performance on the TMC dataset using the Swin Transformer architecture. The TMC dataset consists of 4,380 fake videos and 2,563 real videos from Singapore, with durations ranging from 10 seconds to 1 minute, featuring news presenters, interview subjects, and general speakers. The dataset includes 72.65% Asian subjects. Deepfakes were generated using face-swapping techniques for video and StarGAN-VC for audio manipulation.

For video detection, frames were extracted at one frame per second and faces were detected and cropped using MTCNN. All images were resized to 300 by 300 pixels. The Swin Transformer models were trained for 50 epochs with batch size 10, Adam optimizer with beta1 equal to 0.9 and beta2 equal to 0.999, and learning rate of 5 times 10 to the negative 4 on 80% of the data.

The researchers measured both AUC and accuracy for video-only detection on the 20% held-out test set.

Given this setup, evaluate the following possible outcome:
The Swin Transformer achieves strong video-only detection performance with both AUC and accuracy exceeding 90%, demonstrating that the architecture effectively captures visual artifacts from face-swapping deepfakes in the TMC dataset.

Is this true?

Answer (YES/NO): NO